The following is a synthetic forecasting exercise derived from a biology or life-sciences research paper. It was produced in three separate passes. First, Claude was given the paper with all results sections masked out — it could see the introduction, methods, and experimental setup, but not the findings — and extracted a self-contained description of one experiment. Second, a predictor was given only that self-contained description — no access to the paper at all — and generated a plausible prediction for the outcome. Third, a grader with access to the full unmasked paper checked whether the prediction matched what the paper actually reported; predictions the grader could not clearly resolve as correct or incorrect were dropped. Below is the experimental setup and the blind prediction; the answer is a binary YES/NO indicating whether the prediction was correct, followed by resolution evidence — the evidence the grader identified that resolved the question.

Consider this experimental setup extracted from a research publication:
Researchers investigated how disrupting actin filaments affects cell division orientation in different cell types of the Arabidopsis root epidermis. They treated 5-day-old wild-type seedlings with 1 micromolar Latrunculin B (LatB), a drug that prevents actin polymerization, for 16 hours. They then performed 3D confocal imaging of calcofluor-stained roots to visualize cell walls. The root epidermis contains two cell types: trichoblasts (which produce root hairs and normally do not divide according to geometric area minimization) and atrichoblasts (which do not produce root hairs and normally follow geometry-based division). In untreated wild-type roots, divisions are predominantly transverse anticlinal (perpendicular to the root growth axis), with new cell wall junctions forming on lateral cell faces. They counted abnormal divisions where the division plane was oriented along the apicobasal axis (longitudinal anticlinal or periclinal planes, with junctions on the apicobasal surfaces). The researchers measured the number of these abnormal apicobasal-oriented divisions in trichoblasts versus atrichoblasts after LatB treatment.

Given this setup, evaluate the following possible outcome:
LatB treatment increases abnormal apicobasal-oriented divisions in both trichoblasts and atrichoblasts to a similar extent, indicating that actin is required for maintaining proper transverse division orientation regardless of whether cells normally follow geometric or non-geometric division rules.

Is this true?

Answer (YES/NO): NO